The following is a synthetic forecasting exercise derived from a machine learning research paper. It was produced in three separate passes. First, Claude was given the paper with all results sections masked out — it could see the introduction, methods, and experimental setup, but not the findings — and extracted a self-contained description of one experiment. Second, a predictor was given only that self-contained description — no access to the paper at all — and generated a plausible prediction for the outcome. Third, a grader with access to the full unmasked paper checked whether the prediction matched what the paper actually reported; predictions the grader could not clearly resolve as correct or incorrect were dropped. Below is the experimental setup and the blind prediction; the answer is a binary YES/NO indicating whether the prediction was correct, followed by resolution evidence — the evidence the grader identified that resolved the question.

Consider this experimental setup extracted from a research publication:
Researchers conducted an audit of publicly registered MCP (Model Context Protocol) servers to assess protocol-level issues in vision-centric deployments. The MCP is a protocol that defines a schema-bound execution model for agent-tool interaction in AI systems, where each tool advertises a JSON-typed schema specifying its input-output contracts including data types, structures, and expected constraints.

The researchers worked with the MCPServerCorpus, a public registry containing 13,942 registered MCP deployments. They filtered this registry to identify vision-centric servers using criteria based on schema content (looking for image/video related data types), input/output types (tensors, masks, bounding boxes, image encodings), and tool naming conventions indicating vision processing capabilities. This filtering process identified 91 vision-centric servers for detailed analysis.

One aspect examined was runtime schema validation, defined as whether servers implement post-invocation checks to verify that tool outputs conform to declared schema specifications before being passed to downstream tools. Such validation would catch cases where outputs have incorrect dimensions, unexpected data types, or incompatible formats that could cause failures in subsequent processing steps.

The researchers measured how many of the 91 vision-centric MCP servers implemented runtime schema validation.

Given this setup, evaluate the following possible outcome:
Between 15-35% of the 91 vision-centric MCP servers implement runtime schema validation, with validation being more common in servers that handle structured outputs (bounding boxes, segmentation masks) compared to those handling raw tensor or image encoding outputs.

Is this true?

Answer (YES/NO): NO